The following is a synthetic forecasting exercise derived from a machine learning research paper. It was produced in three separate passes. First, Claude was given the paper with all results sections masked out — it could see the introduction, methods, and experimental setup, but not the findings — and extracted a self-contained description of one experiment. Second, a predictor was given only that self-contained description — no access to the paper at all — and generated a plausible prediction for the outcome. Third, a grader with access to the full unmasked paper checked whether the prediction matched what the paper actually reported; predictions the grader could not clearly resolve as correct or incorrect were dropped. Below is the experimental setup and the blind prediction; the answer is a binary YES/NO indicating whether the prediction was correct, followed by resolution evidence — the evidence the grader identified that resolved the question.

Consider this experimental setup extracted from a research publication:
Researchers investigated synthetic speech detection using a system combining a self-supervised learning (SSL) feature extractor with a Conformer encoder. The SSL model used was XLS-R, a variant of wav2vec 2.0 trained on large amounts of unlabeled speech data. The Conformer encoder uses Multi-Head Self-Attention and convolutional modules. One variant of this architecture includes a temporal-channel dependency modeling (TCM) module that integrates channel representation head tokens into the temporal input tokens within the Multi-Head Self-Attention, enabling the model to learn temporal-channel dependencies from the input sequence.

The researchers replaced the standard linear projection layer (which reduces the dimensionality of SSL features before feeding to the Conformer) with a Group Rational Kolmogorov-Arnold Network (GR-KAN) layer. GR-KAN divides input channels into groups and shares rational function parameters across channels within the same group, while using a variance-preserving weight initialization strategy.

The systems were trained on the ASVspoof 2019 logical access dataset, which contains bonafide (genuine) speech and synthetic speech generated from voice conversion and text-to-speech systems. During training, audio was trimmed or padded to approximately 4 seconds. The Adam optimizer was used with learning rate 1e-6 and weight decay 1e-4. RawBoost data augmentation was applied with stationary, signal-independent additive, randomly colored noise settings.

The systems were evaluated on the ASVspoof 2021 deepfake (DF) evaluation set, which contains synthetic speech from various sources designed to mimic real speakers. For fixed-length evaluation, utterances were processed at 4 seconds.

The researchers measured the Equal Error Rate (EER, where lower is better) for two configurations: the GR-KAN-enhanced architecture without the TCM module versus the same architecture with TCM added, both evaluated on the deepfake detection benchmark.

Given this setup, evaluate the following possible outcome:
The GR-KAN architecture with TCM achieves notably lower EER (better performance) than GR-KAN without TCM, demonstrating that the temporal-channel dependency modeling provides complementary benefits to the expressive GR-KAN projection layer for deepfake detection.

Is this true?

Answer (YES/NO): NO